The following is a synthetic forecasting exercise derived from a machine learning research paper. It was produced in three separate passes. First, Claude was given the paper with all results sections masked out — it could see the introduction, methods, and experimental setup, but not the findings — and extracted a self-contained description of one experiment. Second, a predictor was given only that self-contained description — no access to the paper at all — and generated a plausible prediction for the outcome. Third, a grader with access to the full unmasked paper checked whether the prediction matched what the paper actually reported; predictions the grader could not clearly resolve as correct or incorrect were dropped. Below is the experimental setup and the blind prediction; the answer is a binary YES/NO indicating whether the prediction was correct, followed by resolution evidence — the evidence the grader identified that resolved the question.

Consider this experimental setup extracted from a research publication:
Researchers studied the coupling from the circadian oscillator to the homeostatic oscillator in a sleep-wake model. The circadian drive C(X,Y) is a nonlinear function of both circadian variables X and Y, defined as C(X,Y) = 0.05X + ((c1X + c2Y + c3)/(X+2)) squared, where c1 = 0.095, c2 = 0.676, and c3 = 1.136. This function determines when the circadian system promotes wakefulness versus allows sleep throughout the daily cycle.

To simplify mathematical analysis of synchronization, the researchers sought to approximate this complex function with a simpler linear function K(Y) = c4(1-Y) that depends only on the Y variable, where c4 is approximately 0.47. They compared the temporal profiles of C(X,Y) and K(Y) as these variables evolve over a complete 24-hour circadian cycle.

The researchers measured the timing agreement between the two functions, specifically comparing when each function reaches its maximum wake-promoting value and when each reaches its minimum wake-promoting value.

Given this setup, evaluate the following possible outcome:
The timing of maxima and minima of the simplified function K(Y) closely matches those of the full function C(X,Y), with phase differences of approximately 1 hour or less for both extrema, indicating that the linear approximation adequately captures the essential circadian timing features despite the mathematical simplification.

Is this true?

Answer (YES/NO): NO